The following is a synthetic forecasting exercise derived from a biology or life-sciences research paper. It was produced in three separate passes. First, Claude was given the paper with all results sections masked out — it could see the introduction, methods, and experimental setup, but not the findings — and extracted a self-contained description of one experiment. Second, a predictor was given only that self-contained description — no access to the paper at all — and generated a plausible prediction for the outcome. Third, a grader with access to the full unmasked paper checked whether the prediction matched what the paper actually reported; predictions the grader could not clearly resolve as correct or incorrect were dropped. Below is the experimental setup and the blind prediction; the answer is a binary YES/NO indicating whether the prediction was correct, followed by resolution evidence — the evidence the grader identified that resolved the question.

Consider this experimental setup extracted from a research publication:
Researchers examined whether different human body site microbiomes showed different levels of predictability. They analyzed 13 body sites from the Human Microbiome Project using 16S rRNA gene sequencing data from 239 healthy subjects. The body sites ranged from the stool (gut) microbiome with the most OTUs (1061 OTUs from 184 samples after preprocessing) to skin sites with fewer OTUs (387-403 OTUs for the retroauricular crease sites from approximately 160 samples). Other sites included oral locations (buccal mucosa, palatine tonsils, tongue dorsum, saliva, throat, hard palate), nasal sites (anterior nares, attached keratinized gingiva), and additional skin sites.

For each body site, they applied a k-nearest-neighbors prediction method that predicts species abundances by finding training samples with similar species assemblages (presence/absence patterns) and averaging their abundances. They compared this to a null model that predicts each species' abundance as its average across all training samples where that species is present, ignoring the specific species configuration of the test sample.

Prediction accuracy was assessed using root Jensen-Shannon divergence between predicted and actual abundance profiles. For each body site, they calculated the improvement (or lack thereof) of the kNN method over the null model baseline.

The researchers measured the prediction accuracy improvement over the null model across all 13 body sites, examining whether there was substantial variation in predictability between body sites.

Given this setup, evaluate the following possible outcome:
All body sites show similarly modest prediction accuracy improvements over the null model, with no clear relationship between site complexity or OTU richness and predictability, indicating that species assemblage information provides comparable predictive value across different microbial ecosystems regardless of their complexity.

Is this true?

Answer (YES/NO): NO